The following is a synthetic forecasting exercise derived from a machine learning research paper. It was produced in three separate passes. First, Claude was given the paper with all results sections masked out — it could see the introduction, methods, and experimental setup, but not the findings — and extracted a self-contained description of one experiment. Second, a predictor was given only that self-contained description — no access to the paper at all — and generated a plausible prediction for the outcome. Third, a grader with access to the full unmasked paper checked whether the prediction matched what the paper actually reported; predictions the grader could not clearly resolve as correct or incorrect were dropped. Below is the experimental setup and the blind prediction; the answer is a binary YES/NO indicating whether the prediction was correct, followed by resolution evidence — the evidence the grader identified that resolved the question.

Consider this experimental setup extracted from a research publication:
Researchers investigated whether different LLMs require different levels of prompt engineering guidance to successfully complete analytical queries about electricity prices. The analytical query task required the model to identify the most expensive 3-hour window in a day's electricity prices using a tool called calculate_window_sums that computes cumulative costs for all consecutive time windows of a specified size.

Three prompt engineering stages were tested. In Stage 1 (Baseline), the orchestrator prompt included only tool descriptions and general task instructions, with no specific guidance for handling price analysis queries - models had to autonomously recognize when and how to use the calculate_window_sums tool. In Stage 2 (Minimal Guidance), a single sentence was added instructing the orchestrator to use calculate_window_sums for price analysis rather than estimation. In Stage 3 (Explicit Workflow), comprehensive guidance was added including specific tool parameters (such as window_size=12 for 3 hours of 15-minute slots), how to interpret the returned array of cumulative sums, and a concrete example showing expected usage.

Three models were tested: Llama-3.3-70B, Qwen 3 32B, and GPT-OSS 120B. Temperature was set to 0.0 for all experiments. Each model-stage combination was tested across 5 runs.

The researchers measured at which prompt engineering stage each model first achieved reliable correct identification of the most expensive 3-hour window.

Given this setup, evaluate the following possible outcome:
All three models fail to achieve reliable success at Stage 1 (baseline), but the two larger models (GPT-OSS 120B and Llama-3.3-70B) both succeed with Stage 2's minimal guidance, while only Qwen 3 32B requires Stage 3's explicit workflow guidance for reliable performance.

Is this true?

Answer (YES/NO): NO